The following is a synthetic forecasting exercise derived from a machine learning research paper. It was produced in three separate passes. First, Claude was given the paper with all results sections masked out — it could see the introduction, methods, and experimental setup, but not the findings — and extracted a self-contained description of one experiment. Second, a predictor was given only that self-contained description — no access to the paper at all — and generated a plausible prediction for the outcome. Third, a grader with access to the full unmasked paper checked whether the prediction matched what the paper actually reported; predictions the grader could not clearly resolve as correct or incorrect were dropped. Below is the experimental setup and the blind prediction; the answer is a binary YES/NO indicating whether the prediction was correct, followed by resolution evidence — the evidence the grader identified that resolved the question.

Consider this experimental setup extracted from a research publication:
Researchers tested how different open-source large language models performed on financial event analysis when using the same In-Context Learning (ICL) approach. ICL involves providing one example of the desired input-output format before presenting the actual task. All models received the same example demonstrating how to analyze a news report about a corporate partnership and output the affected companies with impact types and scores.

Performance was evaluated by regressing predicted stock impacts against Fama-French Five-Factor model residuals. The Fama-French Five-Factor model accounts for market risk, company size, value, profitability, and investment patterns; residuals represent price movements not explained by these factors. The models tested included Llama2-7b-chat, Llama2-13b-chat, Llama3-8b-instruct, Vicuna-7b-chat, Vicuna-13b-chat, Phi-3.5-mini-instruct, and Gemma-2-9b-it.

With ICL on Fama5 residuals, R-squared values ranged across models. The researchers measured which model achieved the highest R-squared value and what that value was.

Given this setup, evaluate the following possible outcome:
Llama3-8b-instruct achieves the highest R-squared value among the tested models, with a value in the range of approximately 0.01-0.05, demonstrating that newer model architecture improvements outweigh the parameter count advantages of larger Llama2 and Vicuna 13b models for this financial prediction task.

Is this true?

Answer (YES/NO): NO